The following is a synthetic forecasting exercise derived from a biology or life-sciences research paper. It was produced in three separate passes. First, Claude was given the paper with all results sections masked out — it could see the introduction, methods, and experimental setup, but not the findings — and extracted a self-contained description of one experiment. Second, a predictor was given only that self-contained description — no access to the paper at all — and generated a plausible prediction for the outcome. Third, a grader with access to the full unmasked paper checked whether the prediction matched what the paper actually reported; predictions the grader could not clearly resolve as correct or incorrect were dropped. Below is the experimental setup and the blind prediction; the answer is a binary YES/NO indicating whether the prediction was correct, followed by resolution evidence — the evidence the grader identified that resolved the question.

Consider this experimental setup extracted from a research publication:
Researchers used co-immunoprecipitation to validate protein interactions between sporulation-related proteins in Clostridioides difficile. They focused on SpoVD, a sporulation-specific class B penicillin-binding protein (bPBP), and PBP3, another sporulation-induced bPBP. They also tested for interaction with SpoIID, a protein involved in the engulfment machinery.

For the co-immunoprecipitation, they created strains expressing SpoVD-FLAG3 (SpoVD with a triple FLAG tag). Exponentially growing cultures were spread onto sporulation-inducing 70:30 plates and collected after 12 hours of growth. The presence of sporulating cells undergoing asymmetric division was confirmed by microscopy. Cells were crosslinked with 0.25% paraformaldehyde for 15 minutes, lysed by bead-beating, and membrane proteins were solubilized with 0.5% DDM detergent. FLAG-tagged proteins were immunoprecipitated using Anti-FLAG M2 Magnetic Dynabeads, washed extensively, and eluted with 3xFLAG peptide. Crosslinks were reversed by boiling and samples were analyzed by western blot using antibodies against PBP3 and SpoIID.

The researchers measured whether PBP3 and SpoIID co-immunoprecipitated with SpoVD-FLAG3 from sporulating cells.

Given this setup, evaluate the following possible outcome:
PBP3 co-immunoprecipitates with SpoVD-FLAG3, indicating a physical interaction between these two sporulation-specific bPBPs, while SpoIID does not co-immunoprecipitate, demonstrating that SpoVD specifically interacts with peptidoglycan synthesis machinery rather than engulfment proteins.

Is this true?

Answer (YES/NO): YES